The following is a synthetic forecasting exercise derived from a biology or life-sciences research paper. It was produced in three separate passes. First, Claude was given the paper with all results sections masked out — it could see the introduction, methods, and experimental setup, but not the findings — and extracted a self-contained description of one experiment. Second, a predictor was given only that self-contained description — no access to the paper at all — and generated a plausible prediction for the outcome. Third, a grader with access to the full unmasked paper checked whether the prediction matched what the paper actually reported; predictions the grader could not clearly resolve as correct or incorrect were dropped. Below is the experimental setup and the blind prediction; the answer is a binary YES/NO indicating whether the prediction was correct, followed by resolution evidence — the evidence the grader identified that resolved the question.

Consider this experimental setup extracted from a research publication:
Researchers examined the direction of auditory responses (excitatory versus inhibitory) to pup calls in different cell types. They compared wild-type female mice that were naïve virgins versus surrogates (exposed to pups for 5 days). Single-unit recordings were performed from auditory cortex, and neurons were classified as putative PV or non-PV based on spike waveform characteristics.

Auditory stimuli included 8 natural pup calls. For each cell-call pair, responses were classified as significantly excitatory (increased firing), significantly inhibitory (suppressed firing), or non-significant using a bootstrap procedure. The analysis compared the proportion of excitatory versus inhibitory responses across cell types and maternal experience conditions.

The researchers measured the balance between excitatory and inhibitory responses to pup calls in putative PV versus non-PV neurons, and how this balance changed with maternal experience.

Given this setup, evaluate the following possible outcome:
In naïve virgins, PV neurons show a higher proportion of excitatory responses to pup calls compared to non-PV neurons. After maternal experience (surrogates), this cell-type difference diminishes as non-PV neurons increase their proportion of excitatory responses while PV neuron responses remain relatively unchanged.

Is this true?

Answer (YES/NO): NO